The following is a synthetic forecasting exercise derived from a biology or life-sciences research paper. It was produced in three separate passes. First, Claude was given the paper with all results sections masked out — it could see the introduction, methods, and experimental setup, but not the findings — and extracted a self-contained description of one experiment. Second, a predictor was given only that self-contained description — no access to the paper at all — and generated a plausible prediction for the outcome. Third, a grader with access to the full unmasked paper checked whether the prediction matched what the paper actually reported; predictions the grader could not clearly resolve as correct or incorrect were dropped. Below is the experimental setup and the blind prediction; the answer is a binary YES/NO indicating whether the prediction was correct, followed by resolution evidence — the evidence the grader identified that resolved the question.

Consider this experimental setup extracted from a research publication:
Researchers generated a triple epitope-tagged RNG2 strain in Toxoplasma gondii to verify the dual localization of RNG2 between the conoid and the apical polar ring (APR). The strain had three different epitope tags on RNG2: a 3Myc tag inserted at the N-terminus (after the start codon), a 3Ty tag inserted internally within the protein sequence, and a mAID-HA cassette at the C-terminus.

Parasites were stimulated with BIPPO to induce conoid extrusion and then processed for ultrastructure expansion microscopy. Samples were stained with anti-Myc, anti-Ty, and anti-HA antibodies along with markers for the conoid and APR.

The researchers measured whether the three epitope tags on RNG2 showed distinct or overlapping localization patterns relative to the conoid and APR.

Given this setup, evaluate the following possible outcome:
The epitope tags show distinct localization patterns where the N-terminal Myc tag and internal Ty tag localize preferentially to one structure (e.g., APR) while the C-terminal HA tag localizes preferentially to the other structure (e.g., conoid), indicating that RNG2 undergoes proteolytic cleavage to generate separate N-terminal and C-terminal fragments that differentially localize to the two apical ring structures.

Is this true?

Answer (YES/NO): NO